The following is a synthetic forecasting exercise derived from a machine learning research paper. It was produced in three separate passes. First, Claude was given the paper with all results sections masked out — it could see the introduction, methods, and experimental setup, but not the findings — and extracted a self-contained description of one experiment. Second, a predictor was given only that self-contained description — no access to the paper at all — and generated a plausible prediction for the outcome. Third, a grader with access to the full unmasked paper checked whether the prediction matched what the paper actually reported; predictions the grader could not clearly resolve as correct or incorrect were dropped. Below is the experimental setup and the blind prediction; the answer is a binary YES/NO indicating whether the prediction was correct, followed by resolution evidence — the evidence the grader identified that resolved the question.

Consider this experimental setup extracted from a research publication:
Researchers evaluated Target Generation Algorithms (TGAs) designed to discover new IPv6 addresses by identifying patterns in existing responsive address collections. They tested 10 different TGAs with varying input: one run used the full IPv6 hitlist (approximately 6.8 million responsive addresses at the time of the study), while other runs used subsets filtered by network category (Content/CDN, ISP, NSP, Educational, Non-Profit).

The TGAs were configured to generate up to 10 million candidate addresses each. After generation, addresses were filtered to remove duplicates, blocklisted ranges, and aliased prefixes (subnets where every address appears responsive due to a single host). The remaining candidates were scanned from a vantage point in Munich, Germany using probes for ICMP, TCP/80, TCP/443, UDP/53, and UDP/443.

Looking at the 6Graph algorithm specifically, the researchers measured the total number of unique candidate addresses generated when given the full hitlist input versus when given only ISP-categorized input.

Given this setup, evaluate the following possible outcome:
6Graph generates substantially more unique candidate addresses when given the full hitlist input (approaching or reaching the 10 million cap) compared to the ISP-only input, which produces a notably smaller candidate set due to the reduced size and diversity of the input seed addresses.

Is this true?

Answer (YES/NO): NO